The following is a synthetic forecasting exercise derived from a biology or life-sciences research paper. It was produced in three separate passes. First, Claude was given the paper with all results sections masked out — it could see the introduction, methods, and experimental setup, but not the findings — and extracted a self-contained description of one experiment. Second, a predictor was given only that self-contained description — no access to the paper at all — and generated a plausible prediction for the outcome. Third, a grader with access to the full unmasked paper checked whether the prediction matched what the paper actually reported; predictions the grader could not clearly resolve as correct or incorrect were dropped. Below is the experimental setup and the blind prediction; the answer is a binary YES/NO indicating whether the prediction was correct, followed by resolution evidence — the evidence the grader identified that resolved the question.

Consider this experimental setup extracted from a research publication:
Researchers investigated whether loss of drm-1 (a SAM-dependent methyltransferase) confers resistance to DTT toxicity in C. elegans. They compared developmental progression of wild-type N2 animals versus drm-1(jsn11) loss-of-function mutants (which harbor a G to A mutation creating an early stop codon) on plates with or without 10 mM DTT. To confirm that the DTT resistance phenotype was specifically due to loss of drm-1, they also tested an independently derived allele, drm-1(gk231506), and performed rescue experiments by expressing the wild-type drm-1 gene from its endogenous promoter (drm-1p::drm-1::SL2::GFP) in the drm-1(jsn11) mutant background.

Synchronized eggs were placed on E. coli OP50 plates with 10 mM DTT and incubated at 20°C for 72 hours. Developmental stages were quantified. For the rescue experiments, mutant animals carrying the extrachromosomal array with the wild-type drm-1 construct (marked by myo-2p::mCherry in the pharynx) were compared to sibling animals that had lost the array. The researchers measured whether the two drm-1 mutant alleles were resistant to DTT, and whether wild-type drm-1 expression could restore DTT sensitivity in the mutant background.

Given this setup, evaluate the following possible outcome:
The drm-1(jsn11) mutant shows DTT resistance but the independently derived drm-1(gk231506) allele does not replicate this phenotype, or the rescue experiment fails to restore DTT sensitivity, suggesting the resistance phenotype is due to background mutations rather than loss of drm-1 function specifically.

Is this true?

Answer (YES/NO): NO